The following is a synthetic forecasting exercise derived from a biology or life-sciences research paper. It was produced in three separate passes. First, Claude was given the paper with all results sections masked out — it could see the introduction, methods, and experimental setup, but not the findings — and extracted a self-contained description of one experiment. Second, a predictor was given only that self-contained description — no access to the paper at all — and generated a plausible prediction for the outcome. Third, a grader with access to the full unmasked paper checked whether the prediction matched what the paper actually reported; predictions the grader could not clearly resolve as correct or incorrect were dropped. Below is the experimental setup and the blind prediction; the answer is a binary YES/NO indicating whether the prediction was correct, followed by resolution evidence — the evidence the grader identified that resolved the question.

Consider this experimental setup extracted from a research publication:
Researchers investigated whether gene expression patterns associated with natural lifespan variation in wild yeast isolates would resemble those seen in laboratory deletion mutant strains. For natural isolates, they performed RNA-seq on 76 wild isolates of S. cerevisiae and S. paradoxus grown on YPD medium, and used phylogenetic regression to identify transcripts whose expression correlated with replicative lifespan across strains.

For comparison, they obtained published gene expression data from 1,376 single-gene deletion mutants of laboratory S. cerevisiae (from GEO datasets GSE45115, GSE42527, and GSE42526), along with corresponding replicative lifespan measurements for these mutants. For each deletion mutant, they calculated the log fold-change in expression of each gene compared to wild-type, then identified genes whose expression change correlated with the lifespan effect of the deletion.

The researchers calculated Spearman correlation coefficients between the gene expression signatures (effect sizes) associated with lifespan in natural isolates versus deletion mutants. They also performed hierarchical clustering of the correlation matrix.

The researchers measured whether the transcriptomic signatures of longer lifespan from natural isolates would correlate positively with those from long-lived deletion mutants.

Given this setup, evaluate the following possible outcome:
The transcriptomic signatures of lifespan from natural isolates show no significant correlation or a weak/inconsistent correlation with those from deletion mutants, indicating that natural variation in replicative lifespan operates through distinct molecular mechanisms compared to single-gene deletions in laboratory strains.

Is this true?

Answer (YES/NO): YES